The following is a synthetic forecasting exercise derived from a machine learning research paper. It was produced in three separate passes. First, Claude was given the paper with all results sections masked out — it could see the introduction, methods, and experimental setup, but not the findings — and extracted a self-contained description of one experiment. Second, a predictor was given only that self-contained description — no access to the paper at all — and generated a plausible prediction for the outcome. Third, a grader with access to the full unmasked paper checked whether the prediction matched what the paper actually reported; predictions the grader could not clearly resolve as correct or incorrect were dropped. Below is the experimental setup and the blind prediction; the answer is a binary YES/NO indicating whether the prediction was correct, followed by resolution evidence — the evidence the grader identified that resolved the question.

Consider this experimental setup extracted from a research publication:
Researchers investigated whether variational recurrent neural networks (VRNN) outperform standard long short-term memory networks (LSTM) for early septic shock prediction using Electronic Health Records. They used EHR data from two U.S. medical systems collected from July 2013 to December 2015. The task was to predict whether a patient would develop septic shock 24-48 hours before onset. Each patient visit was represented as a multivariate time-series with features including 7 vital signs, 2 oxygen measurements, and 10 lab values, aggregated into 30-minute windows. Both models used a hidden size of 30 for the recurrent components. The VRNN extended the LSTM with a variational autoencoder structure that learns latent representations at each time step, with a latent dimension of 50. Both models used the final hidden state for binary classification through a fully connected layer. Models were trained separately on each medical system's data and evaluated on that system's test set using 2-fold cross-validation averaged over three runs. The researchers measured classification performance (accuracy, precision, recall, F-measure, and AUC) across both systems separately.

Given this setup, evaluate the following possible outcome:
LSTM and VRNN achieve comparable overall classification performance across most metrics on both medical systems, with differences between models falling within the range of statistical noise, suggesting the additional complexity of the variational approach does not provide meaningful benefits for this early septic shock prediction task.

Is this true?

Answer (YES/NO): NO